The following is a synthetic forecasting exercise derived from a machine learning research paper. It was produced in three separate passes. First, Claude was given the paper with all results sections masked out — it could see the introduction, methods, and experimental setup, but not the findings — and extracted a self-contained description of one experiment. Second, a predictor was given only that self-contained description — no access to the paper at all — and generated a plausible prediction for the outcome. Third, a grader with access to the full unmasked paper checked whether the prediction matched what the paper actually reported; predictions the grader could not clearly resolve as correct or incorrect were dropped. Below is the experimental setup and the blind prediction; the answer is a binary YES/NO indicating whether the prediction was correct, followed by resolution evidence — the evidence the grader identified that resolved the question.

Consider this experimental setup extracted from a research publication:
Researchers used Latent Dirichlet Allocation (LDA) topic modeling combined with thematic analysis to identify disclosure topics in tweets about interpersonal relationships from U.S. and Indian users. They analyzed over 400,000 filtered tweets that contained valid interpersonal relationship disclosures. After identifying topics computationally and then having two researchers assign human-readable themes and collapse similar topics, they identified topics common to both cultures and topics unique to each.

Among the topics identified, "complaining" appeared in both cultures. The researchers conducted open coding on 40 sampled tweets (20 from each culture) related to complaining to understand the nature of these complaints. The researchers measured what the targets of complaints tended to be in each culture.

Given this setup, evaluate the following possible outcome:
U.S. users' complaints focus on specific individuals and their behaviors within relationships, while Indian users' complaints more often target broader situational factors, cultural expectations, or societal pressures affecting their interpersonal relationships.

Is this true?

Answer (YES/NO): NO